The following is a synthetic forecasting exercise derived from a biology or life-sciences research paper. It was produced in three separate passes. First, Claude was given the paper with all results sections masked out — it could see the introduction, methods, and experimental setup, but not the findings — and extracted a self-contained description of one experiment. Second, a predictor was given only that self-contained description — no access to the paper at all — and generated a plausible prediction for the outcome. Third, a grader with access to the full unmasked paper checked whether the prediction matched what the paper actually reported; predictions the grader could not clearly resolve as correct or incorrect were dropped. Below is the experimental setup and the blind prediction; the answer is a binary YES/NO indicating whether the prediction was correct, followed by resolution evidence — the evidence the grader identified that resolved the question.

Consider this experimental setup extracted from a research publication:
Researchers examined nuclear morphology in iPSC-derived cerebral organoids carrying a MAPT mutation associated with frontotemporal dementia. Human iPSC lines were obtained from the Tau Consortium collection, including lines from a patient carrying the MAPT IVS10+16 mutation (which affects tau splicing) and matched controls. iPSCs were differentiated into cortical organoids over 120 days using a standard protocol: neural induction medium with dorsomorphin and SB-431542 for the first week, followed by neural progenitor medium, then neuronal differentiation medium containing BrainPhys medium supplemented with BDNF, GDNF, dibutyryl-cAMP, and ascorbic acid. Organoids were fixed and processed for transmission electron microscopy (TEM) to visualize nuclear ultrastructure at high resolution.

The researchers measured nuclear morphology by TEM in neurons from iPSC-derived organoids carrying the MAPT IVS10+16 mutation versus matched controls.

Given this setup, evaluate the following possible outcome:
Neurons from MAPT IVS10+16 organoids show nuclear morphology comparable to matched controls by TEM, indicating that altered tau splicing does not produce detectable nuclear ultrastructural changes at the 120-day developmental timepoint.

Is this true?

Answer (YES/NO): NO